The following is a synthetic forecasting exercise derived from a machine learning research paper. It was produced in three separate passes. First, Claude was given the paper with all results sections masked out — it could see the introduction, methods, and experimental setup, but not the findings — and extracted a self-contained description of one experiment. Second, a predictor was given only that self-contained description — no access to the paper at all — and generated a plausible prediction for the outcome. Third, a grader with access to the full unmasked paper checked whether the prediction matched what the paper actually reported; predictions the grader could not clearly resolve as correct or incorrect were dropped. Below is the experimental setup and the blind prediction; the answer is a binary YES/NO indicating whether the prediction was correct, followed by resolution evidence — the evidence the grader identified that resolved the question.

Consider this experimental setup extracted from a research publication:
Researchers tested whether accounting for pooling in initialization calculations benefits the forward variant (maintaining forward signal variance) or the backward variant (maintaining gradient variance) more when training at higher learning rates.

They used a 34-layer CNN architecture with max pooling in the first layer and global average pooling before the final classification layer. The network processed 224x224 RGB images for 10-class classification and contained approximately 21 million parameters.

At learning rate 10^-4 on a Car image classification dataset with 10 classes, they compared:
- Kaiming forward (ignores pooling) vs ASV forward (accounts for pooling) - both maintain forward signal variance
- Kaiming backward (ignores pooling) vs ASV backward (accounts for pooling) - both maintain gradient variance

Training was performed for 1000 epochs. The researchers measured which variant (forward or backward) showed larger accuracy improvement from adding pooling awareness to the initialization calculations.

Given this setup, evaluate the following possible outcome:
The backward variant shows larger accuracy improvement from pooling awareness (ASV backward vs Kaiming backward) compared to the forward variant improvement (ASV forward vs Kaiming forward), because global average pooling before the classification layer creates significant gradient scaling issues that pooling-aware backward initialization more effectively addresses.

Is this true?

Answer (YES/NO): YES